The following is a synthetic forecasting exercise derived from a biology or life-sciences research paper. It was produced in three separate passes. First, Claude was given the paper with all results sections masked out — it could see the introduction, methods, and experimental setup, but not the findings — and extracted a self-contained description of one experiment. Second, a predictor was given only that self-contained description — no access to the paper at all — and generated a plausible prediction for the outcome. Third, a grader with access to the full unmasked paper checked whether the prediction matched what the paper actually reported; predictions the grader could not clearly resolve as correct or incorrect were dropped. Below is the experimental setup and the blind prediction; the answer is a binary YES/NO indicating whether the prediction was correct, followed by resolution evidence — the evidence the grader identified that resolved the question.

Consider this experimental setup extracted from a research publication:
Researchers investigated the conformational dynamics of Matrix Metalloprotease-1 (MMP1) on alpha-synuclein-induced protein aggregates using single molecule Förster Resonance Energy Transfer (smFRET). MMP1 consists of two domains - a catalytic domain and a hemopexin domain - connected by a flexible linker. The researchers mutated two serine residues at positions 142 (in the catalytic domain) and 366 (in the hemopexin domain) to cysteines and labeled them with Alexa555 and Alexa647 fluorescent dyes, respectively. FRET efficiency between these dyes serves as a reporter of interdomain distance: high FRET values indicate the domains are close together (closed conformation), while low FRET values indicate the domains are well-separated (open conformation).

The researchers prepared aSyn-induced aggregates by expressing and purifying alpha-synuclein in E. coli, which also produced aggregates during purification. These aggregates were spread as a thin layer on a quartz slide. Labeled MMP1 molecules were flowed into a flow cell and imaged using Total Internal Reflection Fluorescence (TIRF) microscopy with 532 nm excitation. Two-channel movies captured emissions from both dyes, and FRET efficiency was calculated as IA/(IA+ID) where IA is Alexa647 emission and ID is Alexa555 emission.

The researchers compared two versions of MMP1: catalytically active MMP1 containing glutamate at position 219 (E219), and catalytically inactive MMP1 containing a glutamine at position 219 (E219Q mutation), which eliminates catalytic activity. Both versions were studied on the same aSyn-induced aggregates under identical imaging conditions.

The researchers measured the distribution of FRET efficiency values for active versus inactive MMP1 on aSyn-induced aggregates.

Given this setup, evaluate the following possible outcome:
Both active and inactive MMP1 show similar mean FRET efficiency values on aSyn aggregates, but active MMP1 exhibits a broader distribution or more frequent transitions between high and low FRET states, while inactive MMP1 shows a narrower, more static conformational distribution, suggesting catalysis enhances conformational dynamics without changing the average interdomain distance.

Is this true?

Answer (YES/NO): NO